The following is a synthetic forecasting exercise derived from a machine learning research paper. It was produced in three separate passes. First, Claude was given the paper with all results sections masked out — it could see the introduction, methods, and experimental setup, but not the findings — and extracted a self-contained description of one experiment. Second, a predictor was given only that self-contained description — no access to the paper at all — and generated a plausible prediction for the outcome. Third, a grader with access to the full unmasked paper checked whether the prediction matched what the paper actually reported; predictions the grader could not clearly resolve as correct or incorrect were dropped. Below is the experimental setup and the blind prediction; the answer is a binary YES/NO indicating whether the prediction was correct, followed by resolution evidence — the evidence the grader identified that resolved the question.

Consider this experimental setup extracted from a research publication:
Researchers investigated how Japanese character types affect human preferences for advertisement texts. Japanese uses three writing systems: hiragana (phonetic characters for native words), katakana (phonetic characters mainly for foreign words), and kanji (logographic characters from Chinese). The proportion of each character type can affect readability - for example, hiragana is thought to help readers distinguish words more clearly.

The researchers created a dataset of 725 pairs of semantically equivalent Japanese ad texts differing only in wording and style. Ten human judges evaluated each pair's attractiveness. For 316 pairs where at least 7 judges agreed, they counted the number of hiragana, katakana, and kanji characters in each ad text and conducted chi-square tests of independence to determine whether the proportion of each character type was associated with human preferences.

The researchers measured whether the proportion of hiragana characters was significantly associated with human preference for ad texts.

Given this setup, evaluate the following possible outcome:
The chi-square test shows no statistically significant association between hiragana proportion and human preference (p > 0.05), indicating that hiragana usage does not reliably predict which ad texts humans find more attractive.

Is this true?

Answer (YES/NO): YES